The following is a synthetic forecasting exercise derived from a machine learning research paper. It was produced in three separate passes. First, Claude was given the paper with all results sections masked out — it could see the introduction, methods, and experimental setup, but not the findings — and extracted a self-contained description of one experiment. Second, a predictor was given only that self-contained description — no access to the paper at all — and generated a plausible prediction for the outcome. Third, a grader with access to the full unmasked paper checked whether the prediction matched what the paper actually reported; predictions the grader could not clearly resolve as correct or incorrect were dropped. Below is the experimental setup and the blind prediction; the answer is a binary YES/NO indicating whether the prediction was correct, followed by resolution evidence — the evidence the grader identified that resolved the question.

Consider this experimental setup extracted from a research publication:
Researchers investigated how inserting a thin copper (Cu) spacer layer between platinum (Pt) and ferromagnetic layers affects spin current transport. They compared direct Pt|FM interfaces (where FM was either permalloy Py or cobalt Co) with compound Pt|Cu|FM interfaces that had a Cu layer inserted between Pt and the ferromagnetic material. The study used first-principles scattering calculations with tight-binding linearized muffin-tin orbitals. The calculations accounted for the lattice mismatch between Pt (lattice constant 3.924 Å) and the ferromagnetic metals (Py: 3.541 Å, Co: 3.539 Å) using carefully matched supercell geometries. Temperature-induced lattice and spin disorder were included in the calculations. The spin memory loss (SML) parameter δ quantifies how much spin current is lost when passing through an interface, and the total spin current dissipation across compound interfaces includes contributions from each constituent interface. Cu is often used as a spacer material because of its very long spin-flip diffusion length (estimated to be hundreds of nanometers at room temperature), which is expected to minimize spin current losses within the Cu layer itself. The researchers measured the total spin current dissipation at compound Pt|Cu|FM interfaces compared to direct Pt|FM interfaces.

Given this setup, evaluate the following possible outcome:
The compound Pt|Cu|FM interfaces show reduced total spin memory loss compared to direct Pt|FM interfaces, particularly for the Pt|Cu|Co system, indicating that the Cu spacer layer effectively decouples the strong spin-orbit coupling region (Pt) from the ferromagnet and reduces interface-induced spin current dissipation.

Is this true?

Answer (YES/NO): NO